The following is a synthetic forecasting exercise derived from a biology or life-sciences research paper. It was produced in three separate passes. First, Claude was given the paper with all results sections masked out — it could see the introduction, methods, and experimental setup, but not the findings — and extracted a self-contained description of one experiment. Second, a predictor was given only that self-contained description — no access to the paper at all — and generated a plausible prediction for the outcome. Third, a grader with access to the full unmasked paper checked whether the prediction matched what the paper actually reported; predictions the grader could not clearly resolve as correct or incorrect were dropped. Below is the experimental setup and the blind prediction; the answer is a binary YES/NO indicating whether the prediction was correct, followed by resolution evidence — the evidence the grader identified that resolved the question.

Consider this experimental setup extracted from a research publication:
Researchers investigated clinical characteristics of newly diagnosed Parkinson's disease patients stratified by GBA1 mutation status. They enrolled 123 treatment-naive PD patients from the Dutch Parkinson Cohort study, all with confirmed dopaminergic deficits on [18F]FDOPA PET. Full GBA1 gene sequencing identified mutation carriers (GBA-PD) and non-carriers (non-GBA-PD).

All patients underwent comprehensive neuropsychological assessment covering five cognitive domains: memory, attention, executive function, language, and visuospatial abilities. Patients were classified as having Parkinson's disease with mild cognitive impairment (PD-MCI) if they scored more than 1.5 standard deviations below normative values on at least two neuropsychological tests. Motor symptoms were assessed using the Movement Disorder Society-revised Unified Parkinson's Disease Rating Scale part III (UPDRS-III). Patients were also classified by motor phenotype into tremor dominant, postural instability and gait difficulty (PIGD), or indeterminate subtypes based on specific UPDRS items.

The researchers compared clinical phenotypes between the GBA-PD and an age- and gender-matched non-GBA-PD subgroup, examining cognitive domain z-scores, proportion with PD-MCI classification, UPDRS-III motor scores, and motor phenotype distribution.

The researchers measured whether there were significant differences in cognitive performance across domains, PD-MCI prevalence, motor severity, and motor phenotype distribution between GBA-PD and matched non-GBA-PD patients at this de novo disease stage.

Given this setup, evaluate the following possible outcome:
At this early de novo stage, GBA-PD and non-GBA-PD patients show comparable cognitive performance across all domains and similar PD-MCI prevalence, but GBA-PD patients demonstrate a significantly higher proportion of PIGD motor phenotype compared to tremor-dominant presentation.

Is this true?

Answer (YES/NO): NO